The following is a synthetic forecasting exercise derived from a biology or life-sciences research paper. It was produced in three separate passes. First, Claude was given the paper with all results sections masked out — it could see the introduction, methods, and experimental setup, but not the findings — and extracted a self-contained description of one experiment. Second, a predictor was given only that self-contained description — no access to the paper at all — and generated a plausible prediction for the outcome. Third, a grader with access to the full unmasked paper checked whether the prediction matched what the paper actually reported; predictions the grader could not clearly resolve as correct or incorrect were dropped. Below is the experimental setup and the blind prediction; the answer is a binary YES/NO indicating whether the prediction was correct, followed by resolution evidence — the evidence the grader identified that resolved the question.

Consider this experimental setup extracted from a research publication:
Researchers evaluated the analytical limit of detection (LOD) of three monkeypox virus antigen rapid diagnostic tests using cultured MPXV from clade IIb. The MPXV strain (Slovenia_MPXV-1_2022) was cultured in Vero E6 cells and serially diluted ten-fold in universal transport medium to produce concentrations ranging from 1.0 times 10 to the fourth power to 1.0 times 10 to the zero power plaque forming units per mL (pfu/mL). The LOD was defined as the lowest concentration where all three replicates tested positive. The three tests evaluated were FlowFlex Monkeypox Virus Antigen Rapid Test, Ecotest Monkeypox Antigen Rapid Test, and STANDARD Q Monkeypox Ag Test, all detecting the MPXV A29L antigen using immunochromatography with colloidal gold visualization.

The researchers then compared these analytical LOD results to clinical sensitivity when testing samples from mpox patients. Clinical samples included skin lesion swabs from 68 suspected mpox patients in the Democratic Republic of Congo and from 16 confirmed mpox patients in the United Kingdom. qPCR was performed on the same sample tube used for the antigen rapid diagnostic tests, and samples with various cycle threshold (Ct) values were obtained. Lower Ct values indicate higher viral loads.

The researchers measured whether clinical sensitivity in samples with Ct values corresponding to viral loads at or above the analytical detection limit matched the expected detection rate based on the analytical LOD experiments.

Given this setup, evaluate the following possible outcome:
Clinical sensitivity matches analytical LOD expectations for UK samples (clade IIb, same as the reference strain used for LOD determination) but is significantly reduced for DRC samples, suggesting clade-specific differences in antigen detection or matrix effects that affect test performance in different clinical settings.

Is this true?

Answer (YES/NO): NO